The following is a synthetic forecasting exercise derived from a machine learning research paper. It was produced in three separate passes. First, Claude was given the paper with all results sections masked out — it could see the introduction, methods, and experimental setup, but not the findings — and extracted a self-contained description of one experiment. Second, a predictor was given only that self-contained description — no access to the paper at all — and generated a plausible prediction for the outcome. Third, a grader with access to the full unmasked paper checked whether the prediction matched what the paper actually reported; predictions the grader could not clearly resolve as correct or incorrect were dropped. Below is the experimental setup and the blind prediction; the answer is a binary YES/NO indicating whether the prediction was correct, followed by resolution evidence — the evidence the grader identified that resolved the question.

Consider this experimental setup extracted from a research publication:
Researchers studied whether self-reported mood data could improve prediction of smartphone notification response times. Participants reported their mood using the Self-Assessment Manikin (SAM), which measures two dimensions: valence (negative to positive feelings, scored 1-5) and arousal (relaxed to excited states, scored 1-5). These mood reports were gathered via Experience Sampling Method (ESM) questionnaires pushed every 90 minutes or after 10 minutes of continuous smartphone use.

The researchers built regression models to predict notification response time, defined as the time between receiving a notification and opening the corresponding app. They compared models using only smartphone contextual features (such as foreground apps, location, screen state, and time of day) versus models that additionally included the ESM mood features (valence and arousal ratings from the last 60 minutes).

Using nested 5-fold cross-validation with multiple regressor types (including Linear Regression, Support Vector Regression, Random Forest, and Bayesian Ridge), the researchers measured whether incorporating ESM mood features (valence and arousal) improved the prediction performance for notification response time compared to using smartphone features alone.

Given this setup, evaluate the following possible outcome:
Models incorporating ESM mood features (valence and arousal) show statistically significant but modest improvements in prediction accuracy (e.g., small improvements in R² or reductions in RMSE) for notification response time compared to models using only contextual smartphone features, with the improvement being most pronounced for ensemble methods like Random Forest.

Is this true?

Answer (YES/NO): NO